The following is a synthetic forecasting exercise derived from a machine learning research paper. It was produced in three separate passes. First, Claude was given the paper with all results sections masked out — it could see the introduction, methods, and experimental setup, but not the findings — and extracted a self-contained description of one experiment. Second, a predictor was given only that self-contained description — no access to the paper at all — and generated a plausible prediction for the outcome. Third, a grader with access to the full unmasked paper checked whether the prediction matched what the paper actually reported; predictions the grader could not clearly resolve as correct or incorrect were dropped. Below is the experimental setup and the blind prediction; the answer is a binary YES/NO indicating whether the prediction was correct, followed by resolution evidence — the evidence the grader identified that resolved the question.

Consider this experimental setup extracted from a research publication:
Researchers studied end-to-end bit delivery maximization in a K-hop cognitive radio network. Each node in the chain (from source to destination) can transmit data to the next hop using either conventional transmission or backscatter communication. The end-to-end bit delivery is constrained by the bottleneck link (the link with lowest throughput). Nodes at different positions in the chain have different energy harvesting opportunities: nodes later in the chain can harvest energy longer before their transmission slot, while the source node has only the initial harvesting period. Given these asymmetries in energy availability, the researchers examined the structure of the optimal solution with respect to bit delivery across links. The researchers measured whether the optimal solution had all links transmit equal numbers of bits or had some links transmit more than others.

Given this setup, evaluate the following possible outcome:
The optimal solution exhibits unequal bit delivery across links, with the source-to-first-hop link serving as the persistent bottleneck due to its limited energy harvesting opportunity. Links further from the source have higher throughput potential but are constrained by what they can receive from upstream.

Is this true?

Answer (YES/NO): NO